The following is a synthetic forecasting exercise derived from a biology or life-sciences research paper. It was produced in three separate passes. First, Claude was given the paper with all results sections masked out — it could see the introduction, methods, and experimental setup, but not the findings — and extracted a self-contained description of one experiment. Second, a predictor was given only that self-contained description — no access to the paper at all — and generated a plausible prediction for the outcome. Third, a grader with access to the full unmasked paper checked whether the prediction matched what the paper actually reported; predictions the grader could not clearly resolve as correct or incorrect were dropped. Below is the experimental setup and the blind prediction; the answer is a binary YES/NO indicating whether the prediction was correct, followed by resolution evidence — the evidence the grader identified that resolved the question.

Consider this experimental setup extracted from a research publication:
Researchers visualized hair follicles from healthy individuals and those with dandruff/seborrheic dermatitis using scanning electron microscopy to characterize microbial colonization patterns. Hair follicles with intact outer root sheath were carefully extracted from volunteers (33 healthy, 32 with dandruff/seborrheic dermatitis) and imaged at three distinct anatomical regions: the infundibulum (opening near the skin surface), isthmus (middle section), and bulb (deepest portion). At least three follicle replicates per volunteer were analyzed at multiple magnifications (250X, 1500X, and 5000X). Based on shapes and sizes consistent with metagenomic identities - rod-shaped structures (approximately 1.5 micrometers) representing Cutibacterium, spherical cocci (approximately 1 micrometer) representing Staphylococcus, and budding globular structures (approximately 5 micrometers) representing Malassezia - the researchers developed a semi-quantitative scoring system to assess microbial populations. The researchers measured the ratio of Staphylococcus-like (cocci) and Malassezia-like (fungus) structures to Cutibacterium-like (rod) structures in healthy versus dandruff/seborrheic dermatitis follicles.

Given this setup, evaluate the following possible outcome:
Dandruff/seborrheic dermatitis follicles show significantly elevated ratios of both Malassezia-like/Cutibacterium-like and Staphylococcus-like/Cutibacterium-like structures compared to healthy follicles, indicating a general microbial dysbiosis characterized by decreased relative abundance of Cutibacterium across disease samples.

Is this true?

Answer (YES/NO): YES